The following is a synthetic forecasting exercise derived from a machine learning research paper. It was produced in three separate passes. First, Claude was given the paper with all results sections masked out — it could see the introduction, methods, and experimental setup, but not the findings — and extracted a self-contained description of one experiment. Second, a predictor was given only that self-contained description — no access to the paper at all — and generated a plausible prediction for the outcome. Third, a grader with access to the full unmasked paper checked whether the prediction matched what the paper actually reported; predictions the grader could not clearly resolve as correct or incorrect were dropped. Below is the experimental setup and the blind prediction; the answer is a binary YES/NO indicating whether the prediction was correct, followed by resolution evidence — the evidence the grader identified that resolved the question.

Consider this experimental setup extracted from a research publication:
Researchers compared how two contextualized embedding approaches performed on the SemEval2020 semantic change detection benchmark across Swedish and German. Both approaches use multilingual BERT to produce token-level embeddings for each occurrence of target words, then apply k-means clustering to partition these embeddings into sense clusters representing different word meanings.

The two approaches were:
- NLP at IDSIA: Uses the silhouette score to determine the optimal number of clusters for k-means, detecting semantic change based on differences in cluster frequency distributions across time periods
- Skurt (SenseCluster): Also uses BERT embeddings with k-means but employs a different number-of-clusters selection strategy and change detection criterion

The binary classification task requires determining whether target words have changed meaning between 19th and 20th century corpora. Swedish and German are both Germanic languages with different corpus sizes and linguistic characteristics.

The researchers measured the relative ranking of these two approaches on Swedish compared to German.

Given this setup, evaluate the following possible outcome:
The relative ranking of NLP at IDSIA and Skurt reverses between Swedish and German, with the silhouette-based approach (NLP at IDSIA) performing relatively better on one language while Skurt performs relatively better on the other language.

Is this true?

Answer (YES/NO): YES